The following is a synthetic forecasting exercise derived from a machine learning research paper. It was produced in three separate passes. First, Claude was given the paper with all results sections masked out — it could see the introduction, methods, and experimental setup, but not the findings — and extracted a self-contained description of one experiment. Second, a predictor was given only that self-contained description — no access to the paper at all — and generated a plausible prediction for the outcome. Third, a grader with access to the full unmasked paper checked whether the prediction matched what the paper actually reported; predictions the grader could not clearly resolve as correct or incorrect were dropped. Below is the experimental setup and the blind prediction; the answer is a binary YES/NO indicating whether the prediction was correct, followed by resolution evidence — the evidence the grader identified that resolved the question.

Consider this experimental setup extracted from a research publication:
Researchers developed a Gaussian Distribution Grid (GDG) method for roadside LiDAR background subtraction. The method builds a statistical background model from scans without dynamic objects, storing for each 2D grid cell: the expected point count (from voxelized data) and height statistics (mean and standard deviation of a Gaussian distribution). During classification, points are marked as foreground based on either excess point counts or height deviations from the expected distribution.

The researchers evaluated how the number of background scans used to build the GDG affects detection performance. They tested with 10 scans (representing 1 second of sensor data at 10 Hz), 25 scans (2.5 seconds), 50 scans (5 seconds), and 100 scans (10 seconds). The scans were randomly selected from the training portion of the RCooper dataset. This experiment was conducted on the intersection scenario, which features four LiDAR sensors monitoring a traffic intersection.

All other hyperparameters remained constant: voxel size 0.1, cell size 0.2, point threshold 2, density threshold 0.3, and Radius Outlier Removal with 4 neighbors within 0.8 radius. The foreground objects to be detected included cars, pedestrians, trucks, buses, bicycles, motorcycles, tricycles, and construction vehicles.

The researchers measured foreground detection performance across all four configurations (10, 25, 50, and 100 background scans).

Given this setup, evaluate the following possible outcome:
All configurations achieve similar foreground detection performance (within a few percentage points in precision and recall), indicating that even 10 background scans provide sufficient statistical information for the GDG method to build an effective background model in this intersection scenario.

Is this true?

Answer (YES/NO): NO